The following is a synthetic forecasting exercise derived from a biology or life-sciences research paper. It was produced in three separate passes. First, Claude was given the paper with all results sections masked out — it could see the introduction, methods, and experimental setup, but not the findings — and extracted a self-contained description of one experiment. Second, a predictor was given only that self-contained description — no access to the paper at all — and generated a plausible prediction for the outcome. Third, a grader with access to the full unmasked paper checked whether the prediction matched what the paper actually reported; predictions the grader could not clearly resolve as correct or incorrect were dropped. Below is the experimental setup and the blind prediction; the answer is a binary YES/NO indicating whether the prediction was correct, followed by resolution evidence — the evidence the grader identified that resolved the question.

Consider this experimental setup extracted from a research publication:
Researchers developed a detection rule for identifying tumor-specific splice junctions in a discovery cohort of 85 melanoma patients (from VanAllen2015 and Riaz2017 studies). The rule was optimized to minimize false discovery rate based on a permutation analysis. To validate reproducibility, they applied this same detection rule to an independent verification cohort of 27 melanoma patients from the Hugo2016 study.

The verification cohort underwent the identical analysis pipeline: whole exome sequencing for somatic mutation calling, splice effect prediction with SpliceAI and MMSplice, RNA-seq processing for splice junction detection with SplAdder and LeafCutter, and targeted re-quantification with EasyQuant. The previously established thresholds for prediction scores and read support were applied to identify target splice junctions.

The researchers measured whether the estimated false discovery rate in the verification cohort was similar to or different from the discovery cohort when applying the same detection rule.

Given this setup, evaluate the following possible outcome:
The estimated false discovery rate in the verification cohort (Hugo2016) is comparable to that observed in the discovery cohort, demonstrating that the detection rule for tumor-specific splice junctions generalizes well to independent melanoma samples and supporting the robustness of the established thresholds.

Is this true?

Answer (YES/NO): YES